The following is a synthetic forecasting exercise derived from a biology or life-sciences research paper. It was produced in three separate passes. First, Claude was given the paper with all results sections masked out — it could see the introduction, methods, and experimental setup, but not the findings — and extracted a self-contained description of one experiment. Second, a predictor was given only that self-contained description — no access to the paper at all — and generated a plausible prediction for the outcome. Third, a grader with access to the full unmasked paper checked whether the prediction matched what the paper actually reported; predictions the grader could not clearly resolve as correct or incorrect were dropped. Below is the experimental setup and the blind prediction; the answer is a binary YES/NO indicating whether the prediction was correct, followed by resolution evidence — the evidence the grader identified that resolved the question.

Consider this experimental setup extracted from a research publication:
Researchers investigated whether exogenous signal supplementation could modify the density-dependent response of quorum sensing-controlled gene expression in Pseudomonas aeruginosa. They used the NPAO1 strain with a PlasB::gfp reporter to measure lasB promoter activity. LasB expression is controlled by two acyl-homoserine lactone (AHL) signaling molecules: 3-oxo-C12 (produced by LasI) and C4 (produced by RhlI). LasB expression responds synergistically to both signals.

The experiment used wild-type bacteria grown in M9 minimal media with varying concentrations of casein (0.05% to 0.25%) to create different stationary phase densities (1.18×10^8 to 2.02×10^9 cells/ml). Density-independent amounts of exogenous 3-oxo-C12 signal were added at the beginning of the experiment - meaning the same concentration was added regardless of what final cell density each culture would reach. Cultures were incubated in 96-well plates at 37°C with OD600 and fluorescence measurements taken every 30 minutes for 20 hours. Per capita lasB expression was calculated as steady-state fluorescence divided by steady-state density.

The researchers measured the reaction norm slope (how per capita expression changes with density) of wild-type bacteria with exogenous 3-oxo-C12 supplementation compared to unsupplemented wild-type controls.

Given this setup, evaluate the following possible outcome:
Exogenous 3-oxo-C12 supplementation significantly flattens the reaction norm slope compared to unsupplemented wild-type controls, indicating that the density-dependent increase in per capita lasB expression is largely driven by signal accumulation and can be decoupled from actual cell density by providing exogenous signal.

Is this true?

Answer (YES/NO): NO